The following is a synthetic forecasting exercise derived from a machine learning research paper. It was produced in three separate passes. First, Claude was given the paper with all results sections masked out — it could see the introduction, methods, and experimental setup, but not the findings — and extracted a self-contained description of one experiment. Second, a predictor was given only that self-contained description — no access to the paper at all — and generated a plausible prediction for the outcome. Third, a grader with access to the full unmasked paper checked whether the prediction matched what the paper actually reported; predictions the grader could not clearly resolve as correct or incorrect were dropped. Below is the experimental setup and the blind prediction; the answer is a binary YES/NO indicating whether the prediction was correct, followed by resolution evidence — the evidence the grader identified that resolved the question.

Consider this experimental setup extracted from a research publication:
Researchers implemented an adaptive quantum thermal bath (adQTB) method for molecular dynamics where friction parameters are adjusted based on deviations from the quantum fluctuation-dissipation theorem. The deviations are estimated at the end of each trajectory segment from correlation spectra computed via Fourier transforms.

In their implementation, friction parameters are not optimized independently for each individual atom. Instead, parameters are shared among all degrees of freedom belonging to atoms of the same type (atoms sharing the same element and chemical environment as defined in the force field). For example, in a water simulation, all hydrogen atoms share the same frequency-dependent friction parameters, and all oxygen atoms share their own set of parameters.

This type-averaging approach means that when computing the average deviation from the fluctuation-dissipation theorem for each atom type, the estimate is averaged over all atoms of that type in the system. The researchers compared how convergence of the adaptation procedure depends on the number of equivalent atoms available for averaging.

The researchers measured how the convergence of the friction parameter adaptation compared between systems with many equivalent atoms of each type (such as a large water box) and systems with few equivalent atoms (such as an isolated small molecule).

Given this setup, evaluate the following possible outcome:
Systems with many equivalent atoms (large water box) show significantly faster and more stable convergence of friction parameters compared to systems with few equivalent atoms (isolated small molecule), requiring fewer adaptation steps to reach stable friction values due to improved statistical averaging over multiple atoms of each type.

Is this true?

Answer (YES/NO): YES